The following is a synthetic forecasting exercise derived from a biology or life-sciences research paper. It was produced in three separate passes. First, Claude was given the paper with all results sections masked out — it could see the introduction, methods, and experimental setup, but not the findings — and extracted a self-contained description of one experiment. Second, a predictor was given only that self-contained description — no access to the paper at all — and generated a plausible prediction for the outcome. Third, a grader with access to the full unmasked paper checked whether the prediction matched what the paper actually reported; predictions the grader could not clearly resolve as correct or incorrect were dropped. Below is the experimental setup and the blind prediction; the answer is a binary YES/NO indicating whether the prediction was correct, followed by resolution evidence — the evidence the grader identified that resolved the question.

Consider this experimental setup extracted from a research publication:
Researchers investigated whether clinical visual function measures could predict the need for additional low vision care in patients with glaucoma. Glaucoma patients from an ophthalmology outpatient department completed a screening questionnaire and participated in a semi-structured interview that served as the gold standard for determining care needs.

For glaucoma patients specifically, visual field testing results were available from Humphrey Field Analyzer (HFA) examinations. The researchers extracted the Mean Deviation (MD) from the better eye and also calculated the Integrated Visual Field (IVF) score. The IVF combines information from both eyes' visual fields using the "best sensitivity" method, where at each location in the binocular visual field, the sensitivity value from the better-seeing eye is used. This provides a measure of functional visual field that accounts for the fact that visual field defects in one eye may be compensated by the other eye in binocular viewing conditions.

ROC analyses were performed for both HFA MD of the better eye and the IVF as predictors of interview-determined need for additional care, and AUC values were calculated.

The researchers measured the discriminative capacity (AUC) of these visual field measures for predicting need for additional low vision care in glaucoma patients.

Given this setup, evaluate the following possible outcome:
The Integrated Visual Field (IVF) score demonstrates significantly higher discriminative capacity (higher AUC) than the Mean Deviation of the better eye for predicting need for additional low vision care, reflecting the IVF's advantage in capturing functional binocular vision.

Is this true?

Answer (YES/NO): NO